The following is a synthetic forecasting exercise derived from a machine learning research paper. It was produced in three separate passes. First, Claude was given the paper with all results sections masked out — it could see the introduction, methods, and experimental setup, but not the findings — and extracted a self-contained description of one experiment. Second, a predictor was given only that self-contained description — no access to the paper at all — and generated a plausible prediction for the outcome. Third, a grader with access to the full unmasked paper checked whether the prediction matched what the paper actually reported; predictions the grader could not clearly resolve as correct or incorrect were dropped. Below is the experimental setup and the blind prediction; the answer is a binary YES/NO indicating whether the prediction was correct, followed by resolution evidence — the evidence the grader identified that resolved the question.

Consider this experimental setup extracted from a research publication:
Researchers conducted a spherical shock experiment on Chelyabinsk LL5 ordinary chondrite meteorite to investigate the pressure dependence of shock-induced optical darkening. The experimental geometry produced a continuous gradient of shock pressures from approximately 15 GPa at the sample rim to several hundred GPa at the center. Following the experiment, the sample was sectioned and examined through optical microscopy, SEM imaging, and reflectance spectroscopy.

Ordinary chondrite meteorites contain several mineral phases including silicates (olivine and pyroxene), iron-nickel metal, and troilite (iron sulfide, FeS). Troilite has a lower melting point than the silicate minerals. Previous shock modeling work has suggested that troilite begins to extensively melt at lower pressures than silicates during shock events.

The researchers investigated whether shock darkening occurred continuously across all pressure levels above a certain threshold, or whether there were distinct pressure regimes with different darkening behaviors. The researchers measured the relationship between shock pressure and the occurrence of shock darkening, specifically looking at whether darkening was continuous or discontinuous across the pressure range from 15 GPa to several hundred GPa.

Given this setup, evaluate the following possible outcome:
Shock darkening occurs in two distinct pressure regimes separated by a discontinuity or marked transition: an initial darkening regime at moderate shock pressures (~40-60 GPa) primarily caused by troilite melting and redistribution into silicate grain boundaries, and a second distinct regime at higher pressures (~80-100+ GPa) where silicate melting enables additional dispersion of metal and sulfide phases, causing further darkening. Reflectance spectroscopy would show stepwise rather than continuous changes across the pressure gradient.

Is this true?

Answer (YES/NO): NO